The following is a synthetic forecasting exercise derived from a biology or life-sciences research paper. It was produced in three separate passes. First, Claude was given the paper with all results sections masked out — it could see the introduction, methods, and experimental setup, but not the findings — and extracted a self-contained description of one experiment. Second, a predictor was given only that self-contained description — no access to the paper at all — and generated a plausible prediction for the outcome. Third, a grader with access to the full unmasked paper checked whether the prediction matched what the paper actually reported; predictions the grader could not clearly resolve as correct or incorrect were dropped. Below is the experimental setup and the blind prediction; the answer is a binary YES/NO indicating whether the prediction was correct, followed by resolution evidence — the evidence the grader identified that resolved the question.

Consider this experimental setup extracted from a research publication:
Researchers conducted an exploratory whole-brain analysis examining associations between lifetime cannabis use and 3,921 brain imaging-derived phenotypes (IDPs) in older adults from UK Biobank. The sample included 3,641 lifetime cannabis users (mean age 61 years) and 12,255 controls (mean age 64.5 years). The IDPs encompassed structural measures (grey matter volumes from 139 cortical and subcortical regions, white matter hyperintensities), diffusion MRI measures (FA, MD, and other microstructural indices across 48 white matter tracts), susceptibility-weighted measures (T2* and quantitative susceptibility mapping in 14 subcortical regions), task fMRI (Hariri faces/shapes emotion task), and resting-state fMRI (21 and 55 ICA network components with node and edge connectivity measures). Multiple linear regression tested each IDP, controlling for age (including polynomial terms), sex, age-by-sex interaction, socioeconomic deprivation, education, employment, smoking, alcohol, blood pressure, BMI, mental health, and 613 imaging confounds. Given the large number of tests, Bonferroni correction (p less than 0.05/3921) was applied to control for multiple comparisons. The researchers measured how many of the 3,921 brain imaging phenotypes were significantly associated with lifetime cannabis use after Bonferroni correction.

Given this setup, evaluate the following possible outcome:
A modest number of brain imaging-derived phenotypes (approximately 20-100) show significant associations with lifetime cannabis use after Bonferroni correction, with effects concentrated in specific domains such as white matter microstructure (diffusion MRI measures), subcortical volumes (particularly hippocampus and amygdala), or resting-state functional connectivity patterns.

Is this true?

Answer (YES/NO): NO